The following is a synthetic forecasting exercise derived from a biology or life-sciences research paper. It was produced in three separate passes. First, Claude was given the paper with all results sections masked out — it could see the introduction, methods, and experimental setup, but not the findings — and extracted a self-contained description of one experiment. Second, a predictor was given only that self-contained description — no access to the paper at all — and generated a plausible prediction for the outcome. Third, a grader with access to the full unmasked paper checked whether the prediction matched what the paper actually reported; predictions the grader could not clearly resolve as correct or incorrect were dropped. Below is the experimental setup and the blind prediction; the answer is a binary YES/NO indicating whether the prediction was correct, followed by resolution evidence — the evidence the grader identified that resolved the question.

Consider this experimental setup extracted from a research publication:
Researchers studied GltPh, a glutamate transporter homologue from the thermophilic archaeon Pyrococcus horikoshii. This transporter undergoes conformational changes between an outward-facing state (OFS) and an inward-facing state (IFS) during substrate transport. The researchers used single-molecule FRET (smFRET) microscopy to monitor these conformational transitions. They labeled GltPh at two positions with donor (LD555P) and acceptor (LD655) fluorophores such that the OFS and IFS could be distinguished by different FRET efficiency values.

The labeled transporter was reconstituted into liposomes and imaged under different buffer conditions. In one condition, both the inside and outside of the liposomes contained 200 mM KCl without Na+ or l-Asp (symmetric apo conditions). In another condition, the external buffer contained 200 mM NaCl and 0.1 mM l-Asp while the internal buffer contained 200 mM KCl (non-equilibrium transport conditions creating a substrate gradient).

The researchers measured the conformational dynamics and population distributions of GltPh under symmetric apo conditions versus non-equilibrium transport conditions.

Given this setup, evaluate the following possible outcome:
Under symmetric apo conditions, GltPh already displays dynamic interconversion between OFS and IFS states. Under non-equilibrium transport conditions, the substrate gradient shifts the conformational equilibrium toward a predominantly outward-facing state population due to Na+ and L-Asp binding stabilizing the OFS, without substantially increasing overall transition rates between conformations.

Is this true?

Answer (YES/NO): NO